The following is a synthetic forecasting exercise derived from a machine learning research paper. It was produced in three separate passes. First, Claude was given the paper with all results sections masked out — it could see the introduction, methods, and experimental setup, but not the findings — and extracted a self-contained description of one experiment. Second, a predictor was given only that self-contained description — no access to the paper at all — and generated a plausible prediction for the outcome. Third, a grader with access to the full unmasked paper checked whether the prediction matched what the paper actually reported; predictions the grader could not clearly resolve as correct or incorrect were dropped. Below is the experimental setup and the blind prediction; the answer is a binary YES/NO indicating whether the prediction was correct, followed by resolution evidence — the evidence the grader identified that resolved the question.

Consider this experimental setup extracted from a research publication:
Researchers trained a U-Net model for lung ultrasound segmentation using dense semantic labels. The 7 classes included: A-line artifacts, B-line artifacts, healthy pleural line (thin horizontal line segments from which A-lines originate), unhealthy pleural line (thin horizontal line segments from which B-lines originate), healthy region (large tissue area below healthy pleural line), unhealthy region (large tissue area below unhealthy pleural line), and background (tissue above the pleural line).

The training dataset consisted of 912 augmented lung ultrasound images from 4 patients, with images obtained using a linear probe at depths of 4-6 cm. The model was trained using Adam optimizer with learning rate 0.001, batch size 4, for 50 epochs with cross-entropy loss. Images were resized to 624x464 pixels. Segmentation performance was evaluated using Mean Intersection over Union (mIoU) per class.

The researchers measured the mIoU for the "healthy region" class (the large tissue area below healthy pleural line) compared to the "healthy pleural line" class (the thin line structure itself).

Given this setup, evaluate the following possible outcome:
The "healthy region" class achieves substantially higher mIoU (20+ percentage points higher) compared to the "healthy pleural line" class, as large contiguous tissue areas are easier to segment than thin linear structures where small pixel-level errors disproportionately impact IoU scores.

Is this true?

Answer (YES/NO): NO